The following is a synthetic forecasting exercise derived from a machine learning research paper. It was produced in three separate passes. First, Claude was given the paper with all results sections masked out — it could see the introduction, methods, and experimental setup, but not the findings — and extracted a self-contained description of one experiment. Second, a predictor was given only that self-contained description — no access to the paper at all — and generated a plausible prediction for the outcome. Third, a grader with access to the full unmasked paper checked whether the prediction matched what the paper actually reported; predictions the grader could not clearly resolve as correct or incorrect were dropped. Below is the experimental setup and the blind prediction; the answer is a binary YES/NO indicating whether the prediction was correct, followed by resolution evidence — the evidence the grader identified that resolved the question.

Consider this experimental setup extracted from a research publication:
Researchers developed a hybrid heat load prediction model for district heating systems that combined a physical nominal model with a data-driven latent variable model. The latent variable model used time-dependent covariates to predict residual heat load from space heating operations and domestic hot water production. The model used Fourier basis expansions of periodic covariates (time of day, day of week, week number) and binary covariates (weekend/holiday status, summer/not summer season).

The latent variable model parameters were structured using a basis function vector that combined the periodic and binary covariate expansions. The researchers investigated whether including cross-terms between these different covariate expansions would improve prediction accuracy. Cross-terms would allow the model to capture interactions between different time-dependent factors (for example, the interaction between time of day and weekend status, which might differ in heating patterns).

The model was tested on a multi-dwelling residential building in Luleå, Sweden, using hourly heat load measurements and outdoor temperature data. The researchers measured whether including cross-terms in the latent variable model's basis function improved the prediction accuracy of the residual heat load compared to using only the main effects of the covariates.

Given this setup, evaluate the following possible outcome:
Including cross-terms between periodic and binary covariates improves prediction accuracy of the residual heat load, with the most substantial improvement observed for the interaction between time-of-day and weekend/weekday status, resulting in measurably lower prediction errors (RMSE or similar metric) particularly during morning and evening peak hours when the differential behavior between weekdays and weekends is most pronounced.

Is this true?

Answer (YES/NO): NO